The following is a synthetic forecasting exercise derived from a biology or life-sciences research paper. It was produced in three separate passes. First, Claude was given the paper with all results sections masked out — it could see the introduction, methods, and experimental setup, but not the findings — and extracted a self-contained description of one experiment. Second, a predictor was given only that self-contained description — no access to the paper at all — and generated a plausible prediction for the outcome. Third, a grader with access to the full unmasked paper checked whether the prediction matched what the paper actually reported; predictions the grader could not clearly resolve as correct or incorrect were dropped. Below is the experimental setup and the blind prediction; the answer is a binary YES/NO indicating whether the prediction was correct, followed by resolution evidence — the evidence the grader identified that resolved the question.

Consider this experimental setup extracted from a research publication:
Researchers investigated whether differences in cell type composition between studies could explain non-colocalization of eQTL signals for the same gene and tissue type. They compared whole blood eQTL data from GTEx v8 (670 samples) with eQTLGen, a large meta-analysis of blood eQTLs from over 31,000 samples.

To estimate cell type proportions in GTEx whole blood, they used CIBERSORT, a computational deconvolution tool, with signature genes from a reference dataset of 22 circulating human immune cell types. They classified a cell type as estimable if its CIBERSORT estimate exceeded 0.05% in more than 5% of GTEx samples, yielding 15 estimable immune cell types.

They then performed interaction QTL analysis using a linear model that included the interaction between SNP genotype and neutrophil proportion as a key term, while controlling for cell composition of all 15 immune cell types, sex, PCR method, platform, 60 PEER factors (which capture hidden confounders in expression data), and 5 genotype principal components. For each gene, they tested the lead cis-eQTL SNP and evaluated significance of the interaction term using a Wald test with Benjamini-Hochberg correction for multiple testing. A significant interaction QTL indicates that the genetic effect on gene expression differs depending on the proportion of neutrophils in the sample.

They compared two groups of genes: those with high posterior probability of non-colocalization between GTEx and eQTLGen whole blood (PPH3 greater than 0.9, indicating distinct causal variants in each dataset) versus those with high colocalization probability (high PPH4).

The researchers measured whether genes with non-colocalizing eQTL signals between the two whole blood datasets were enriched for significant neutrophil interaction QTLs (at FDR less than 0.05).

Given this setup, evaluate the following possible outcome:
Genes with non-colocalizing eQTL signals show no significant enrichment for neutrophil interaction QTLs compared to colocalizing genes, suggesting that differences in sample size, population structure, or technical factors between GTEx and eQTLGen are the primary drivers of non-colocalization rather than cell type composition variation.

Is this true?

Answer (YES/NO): NO